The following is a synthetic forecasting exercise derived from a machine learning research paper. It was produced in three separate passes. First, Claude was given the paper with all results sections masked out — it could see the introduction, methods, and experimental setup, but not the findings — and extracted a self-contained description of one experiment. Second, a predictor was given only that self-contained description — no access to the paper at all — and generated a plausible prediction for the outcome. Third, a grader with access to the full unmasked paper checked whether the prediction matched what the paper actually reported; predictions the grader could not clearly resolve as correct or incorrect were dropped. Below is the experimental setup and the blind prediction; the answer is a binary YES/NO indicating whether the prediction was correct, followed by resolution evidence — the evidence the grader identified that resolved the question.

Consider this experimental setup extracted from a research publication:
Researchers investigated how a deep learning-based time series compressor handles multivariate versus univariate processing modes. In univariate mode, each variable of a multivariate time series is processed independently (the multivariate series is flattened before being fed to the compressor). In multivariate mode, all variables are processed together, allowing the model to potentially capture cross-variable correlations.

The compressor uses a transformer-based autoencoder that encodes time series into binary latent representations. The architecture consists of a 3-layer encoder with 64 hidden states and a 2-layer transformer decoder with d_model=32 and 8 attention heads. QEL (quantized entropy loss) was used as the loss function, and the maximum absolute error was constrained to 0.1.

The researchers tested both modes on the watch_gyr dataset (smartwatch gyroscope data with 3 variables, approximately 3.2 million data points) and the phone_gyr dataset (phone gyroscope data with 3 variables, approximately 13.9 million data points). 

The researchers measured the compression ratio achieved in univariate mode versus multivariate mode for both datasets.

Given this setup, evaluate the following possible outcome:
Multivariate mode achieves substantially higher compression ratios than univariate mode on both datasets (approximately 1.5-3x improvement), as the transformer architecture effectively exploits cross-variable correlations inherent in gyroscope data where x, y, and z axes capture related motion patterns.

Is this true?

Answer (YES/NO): NO